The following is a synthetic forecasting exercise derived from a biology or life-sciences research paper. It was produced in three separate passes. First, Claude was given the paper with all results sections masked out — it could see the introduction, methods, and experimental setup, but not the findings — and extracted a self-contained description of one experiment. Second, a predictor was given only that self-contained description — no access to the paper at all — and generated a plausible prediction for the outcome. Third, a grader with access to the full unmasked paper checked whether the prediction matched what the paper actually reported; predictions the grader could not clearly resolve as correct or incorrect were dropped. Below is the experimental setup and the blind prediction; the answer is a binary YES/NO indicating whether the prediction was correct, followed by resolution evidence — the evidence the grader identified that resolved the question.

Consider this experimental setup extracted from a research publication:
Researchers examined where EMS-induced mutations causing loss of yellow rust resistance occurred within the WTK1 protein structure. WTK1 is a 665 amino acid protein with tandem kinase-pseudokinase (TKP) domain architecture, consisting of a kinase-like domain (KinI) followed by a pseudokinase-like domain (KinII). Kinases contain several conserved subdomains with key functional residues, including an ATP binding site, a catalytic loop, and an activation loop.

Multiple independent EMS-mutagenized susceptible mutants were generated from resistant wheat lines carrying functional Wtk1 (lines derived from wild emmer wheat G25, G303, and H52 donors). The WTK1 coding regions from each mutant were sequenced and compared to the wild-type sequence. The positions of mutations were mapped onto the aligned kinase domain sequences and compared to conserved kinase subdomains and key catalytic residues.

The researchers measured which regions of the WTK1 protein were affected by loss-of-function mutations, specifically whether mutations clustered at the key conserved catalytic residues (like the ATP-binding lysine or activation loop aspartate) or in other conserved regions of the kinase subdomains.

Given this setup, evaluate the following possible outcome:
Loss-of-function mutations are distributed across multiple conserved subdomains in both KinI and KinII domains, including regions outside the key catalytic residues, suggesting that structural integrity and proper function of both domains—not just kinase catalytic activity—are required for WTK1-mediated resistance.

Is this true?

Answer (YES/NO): YES